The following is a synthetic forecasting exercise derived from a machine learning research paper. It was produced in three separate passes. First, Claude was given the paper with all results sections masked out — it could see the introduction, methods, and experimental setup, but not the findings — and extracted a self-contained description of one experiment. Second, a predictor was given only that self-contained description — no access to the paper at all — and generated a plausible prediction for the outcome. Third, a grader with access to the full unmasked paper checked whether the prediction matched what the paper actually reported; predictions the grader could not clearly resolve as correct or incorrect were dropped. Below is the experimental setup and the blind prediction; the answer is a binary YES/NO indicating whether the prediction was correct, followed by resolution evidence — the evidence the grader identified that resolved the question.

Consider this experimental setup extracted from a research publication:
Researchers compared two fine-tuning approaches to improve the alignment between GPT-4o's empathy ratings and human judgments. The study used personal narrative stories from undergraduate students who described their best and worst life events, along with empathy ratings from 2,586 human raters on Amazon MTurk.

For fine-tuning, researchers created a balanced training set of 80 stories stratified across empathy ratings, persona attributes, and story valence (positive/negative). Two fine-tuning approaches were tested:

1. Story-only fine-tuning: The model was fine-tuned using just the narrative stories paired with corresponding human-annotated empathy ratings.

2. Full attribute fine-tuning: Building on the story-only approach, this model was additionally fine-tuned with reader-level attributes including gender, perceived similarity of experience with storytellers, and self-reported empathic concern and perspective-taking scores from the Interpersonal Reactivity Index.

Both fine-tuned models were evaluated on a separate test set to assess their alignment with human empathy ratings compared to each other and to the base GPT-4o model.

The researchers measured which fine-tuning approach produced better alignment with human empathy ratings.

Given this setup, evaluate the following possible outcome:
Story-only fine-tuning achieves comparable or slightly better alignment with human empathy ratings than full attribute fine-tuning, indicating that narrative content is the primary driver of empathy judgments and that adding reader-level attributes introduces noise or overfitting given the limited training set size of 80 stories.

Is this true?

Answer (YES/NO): NO